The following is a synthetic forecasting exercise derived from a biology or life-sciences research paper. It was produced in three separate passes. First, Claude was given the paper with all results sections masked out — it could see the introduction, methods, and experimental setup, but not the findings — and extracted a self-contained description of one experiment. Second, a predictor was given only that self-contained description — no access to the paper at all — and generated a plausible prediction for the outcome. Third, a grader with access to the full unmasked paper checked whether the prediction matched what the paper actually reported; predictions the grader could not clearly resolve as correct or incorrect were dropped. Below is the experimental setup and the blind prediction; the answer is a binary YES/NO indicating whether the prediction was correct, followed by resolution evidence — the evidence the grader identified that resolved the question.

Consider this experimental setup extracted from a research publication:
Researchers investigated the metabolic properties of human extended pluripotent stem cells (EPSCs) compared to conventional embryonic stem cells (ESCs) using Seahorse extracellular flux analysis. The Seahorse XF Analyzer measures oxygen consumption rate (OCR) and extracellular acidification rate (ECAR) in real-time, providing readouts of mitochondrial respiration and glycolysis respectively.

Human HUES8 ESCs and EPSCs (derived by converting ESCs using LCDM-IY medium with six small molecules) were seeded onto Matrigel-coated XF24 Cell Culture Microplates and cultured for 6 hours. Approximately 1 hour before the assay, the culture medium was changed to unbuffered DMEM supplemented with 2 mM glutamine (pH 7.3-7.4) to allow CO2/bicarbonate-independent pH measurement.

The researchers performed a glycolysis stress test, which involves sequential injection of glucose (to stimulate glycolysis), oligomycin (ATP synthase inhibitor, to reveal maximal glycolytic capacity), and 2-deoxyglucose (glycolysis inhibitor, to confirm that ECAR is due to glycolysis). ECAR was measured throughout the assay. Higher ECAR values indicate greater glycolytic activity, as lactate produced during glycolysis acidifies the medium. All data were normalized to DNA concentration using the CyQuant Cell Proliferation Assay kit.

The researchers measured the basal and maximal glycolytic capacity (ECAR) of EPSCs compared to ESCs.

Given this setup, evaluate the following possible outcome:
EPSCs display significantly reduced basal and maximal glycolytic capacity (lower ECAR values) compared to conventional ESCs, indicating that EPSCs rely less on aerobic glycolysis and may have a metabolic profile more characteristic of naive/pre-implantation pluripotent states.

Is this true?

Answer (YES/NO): YES